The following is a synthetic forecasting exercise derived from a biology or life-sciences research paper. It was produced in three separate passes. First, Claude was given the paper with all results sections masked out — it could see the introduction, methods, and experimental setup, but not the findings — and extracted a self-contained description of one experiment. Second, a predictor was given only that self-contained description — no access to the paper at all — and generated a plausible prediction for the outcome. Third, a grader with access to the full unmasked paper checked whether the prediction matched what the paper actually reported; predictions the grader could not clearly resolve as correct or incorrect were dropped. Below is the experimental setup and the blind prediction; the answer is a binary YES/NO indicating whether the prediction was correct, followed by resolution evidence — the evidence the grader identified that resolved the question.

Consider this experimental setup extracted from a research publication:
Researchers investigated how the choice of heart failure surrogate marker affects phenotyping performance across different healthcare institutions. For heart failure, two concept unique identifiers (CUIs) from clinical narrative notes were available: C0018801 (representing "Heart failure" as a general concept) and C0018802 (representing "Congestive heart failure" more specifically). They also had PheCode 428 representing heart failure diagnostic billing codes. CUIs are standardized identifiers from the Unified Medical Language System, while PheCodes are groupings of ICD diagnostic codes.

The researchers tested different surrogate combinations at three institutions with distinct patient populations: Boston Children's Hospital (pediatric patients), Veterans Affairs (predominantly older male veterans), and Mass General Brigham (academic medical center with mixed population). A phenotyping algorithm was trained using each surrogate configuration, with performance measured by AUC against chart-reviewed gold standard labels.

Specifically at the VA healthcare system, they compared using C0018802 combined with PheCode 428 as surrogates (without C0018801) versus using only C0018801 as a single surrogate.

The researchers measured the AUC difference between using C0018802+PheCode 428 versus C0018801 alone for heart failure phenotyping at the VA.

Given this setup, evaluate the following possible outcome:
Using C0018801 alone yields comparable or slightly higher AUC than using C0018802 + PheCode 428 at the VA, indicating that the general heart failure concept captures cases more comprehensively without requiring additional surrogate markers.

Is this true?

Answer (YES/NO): NO